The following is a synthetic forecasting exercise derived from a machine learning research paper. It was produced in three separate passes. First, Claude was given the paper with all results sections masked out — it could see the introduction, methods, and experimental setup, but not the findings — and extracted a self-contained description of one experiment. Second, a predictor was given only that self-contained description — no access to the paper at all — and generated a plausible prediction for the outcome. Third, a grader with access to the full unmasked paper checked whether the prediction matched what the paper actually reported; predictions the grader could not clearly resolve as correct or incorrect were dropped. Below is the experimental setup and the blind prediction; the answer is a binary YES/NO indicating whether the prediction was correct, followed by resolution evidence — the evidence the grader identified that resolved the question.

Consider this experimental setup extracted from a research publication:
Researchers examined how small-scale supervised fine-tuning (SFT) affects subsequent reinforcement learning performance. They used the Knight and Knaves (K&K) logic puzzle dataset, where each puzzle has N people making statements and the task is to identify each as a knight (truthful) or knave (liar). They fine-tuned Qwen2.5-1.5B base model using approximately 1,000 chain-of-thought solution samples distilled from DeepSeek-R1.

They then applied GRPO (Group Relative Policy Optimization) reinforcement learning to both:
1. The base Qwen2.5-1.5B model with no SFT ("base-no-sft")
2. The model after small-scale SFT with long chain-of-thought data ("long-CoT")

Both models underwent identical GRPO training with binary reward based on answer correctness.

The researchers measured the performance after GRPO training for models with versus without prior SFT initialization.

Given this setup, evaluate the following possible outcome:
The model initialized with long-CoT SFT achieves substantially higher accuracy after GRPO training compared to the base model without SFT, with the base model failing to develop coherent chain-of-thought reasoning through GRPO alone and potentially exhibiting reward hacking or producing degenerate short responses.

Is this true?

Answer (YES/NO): NO